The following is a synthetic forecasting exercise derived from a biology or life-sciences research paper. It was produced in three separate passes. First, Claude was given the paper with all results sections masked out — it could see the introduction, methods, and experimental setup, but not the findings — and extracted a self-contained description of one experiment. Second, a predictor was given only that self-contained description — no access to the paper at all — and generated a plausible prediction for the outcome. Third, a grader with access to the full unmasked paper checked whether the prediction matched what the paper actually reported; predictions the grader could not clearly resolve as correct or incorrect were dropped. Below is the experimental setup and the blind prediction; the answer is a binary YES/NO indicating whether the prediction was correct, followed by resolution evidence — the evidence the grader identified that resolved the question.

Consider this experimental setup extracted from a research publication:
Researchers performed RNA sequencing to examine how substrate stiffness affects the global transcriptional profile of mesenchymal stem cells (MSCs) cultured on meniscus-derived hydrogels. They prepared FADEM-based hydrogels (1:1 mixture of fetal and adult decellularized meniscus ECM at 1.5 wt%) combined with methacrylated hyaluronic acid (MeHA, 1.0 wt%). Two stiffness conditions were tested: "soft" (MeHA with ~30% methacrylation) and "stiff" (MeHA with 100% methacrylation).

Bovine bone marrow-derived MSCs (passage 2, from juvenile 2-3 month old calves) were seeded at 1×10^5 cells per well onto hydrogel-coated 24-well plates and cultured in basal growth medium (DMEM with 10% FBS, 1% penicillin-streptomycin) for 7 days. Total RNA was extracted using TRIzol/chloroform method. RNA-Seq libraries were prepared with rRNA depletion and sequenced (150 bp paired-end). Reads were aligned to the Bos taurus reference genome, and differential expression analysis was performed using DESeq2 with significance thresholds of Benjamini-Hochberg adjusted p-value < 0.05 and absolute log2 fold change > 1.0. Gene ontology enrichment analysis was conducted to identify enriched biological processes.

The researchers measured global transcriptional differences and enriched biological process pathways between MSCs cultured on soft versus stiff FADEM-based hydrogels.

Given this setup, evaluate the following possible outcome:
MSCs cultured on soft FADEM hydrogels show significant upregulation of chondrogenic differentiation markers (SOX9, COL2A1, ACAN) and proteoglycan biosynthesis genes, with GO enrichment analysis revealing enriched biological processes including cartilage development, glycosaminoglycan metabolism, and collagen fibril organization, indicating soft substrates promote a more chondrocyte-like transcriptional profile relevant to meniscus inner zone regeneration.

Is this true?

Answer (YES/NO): NO